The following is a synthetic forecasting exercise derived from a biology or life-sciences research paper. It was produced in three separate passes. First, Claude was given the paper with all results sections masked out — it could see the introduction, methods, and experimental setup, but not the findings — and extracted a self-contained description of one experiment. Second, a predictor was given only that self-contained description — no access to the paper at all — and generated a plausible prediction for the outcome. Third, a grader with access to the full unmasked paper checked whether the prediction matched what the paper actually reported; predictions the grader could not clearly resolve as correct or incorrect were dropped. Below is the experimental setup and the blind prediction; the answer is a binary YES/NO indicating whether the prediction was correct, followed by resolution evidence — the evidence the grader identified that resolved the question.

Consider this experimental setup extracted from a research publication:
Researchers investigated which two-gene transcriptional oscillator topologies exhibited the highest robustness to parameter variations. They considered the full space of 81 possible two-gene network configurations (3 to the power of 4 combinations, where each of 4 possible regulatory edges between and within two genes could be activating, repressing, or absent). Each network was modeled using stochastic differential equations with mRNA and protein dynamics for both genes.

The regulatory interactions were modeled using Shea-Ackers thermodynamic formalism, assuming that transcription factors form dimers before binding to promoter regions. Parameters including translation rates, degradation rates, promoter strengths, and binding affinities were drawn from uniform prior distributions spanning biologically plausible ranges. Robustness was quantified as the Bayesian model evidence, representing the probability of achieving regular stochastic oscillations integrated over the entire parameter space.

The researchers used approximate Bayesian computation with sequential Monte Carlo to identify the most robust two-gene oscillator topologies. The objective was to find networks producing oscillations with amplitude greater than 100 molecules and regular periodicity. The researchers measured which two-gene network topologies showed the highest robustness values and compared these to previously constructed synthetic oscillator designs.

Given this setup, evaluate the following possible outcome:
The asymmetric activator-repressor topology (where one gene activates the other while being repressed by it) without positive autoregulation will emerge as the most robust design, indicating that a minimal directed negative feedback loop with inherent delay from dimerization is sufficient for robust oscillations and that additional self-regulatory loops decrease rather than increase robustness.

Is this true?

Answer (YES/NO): NO